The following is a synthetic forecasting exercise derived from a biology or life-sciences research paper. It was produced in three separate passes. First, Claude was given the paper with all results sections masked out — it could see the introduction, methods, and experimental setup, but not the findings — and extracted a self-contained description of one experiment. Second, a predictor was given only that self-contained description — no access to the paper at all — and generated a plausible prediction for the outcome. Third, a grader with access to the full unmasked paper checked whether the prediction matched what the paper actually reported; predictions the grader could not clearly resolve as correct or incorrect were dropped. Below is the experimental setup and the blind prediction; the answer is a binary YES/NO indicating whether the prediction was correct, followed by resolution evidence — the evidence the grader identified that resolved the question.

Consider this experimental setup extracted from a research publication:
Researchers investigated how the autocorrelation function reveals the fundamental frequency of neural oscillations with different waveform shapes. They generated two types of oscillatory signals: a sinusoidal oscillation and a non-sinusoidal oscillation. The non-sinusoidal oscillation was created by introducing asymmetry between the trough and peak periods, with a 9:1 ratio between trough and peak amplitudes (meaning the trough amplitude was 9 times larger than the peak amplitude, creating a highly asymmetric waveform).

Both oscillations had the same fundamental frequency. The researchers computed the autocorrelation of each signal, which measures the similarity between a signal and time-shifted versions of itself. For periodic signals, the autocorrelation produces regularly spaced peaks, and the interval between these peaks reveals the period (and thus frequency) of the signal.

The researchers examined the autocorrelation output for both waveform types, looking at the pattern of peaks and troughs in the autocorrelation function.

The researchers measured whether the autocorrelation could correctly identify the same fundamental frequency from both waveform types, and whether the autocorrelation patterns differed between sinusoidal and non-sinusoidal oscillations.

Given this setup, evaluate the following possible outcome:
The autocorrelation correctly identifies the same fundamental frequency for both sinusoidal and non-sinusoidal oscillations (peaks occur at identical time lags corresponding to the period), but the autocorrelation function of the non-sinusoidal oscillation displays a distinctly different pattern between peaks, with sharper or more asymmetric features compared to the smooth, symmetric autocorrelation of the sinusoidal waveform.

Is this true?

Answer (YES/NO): YES